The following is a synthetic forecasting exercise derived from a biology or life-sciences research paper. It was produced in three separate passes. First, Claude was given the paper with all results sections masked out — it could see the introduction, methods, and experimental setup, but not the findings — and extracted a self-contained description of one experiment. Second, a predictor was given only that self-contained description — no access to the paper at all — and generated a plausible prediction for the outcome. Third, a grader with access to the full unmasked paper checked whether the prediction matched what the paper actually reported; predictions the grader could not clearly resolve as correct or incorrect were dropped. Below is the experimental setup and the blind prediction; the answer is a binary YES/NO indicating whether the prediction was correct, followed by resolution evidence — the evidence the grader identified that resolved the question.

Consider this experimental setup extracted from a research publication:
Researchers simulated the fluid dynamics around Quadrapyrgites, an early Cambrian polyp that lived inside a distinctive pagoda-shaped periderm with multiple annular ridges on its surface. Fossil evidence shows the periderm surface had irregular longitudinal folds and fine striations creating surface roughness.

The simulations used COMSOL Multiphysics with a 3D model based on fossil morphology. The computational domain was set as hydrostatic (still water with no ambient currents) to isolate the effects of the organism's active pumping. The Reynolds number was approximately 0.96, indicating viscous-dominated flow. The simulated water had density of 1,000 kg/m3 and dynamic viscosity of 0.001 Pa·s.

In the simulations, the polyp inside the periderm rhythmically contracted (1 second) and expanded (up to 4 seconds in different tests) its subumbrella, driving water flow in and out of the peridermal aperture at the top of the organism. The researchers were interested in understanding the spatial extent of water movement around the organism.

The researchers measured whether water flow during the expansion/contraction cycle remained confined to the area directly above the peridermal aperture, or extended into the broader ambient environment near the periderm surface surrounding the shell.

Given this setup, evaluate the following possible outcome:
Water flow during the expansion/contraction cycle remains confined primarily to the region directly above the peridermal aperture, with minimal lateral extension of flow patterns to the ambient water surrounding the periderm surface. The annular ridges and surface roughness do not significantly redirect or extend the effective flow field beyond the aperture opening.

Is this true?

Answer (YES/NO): NO